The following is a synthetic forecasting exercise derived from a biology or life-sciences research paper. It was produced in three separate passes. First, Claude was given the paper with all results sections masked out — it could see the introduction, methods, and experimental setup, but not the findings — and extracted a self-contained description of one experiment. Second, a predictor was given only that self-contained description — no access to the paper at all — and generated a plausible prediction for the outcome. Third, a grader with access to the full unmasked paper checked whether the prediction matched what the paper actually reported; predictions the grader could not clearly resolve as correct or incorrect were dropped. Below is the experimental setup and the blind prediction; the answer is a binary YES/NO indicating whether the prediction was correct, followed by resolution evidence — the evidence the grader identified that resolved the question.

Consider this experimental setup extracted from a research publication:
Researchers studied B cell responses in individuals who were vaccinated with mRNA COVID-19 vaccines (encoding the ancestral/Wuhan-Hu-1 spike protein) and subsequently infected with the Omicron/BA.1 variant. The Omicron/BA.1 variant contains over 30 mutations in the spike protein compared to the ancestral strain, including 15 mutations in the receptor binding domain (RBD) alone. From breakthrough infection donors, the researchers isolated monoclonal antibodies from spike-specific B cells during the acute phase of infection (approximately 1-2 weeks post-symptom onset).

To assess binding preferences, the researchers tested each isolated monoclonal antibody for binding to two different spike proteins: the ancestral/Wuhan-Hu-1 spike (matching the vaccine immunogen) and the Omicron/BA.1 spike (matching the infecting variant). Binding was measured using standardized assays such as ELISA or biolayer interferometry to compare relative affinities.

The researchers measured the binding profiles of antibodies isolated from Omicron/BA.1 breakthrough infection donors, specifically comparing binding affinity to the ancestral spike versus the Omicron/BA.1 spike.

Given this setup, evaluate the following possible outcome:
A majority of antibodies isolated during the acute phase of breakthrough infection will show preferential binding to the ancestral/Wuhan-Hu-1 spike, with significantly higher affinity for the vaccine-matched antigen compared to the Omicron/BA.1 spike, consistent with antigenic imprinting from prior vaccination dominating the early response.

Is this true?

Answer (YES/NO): YES